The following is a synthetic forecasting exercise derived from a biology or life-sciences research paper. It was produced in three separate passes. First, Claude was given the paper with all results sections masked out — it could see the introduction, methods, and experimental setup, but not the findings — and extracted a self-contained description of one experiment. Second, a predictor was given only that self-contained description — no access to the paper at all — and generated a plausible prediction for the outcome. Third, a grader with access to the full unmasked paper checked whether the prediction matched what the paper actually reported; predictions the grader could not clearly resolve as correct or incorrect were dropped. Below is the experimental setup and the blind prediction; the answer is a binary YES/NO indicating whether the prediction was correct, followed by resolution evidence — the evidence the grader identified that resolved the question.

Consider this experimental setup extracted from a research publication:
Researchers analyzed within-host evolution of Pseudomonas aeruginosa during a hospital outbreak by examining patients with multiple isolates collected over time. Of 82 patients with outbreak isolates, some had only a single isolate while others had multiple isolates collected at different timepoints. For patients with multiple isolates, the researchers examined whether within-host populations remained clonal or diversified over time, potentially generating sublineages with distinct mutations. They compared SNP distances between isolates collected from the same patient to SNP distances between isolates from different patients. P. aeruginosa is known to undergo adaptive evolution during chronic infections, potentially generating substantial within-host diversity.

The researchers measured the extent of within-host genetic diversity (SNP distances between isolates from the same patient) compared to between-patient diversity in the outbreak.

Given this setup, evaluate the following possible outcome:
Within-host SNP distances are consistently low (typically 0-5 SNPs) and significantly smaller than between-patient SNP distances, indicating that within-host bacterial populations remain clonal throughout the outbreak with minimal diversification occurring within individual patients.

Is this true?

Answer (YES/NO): NO